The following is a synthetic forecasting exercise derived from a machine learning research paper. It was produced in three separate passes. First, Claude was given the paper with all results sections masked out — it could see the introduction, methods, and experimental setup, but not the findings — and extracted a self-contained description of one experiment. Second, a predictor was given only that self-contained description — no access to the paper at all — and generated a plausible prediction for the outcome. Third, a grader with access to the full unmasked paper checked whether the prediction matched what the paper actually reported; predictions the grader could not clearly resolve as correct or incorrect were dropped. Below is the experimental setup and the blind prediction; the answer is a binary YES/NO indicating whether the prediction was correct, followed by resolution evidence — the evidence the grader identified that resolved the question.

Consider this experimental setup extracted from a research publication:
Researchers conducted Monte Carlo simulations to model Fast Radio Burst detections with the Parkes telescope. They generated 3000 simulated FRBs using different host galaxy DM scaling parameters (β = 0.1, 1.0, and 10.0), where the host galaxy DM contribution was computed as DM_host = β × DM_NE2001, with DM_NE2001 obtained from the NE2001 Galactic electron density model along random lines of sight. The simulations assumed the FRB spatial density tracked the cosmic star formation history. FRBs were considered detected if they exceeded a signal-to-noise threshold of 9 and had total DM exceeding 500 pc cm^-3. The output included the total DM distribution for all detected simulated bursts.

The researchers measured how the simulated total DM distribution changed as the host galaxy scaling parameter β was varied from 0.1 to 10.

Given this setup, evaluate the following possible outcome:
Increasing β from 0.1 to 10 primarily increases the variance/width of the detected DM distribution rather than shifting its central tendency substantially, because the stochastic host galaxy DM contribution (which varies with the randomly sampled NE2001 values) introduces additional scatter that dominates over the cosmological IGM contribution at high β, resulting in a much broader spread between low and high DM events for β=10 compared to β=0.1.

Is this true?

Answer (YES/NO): NO